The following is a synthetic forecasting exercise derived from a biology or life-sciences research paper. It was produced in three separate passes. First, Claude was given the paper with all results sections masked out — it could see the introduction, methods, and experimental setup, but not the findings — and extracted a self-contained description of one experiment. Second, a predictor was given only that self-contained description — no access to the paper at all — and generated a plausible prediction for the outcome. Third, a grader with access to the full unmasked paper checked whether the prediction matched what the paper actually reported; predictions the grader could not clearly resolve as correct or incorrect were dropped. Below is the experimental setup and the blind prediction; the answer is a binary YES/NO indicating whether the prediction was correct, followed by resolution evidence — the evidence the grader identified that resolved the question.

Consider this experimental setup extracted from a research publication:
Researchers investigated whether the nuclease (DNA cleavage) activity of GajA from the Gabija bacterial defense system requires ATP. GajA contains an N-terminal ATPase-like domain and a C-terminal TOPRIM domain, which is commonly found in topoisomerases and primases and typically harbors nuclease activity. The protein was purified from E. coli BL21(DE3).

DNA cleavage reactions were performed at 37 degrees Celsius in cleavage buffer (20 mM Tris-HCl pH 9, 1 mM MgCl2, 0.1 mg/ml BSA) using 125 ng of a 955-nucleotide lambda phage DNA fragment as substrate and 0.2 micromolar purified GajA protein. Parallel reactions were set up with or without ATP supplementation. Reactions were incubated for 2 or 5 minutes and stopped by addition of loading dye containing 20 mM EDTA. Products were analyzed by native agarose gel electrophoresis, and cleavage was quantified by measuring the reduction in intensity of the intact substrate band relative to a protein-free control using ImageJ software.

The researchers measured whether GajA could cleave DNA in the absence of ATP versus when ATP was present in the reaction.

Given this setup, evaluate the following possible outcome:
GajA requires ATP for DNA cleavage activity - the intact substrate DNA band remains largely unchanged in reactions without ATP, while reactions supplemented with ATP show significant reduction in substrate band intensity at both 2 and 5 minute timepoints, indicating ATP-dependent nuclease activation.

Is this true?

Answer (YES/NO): NO